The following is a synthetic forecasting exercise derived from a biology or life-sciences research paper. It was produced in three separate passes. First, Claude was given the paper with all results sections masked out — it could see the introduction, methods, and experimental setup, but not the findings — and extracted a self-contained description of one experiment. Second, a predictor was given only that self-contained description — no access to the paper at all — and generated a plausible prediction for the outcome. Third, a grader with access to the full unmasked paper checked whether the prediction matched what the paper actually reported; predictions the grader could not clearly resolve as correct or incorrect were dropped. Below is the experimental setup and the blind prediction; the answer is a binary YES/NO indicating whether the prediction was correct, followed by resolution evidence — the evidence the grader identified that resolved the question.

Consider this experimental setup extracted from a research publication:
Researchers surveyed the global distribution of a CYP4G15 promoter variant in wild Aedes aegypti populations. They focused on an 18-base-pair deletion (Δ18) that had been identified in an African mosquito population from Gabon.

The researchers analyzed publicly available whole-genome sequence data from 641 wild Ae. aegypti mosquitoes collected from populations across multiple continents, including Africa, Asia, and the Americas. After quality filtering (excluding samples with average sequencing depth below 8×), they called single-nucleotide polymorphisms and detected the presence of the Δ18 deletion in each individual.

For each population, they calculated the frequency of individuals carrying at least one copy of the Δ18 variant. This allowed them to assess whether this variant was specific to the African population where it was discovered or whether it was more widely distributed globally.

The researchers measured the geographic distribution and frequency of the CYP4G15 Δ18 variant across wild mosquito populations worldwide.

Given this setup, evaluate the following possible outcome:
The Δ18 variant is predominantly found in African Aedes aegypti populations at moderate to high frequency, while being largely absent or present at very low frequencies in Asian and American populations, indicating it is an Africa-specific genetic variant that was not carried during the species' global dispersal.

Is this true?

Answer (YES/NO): NO